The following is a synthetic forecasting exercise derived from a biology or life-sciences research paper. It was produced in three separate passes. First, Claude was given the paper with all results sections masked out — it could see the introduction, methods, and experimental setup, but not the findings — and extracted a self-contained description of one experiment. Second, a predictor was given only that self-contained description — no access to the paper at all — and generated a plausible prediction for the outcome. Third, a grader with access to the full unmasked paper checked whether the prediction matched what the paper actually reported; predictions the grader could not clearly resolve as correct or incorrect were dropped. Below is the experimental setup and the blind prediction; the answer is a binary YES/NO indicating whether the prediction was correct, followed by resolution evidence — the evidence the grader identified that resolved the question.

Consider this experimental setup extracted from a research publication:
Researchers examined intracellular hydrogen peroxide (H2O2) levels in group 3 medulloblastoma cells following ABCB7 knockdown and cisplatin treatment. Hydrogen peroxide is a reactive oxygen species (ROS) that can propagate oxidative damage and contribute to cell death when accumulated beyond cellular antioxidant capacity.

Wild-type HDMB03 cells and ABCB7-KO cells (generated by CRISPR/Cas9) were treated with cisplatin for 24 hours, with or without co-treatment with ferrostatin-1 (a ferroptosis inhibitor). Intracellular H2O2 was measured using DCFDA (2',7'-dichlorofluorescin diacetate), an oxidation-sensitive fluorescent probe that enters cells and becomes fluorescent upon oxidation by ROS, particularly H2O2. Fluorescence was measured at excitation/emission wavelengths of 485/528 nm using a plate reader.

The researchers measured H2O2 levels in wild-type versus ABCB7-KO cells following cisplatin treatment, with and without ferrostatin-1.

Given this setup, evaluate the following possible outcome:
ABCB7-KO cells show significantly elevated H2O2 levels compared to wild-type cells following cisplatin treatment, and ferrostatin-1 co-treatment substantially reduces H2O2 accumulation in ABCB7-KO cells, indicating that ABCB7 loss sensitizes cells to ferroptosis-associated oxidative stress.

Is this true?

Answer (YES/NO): YES